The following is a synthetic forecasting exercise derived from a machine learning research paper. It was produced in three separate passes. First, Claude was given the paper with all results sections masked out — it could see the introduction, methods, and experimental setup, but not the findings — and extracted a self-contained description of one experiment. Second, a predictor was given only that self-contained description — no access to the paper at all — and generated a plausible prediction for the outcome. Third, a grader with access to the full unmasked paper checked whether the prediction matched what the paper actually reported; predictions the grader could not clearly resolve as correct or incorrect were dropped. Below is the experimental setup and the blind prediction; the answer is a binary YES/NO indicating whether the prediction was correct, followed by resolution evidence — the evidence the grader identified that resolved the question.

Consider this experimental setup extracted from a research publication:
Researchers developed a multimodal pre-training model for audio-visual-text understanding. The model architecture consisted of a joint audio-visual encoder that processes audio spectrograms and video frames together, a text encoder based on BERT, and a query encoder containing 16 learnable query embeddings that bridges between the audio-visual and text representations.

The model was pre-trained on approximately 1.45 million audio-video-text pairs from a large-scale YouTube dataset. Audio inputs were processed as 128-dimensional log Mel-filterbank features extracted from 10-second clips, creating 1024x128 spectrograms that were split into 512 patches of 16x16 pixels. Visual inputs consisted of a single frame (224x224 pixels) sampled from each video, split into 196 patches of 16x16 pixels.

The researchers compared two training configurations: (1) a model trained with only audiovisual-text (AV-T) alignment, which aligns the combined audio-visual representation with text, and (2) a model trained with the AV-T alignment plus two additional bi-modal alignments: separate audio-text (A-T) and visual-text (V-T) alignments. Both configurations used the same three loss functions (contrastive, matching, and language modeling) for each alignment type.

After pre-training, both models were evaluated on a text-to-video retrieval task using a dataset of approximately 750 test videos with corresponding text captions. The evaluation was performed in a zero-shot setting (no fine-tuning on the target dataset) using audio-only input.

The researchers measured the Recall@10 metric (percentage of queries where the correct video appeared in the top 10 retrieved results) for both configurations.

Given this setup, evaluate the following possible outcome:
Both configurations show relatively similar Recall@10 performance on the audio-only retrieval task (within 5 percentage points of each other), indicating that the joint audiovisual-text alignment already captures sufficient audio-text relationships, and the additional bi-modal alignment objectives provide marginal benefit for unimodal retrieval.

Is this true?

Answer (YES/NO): YES